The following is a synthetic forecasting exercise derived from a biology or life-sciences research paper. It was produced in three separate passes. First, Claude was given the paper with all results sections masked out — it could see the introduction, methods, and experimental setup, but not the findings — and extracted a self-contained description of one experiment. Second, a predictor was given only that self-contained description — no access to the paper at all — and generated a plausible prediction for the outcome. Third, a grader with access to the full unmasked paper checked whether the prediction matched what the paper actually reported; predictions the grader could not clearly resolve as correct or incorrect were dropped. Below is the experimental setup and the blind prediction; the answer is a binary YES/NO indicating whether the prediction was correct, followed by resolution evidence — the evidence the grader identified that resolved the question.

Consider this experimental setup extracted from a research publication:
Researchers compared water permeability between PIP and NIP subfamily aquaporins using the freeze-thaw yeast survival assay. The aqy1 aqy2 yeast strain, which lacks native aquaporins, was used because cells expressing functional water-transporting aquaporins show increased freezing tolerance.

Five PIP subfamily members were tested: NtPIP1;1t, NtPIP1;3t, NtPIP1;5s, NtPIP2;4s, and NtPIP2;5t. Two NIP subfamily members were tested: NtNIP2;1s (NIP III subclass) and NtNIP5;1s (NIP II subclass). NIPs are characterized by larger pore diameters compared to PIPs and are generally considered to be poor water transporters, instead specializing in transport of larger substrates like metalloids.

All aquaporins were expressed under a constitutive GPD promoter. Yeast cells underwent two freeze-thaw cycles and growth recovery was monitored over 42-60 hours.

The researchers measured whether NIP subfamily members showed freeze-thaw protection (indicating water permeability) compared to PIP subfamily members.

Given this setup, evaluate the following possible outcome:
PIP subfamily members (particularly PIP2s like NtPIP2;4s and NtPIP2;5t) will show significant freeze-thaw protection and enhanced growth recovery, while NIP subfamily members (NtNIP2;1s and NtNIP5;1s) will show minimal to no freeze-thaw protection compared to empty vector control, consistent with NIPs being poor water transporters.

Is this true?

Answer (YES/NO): YES